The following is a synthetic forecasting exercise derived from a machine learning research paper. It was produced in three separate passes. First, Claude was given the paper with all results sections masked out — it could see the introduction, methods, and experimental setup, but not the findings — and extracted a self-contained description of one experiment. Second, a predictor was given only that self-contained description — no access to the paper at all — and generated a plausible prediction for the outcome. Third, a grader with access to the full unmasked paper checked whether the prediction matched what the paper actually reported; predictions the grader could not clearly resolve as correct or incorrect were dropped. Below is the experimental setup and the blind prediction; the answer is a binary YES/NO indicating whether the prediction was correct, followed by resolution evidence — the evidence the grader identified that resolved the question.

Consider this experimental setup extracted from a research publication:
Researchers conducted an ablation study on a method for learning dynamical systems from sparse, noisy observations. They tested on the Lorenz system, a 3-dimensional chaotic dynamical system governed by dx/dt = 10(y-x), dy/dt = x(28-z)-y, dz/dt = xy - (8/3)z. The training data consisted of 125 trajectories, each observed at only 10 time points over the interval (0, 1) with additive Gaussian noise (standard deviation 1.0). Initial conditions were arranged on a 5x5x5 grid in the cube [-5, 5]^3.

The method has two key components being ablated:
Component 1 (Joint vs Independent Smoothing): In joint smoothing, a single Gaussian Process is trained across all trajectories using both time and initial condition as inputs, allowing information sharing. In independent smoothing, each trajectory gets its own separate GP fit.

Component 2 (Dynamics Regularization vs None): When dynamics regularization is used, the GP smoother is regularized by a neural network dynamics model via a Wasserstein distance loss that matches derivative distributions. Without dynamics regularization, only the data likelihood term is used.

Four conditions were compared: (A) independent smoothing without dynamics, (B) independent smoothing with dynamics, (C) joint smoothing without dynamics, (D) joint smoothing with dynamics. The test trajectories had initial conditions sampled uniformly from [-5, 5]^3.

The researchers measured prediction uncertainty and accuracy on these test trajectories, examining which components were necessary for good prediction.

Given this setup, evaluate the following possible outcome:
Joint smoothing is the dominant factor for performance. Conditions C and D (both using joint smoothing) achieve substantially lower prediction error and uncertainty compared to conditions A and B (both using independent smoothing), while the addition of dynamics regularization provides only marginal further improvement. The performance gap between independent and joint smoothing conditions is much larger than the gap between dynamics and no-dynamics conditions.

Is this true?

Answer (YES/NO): NO